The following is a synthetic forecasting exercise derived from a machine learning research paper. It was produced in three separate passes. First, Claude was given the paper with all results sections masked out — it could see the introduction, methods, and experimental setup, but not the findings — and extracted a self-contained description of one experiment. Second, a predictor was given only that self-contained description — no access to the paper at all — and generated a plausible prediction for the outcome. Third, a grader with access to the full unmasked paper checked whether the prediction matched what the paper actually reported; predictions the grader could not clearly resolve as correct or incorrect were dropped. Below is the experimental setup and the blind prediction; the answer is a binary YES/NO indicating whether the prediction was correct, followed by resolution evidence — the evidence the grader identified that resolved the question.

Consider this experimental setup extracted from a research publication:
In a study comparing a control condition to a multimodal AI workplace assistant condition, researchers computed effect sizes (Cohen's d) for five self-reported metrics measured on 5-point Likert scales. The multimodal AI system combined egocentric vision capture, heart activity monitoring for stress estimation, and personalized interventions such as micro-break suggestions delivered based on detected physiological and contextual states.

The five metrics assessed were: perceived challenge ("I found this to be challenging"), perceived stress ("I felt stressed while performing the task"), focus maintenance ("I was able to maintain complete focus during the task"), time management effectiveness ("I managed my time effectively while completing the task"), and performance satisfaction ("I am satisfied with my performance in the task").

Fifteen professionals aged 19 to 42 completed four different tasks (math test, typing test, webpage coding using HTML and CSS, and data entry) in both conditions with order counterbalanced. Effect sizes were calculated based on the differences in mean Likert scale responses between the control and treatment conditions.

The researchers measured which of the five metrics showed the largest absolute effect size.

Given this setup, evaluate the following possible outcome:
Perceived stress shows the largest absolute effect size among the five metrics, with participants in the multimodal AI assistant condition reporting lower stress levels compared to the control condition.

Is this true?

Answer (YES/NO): NO